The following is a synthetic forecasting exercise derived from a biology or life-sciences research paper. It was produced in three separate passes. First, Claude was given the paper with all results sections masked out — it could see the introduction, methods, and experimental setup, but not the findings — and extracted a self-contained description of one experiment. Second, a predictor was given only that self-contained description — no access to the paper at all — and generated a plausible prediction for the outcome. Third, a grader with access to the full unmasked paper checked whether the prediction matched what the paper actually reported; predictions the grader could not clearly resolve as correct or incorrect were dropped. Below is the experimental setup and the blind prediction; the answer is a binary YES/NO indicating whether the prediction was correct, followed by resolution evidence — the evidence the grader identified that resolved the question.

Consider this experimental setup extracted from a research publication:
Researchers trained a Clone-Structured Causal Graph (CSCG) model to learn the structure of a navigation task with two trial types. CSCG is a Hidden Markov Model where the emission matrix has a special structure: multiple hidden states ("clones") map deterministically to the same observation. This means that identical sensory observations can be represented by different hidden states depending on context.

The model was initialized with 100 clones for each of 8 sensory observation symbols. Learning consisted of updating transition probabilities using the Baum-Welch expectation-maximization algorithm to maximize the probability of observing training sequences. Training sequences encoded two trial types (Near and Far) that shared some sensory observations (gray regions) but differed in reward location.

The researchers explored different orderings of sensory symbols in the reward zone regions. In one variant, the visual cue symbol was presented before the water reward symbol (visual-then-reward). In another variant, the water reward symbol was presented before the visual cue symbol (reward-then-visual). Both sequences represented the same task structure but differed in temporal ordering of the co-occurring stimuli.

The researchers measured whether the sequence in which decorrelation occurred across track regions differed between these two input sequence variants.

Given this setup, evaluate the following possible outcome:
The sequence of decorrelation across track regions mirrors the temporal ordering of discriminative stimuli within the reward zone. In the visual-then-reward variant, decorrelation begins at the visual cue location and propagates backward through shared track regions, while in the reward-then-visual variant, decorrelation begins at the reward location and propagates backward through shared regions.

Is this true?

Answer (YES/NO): NO